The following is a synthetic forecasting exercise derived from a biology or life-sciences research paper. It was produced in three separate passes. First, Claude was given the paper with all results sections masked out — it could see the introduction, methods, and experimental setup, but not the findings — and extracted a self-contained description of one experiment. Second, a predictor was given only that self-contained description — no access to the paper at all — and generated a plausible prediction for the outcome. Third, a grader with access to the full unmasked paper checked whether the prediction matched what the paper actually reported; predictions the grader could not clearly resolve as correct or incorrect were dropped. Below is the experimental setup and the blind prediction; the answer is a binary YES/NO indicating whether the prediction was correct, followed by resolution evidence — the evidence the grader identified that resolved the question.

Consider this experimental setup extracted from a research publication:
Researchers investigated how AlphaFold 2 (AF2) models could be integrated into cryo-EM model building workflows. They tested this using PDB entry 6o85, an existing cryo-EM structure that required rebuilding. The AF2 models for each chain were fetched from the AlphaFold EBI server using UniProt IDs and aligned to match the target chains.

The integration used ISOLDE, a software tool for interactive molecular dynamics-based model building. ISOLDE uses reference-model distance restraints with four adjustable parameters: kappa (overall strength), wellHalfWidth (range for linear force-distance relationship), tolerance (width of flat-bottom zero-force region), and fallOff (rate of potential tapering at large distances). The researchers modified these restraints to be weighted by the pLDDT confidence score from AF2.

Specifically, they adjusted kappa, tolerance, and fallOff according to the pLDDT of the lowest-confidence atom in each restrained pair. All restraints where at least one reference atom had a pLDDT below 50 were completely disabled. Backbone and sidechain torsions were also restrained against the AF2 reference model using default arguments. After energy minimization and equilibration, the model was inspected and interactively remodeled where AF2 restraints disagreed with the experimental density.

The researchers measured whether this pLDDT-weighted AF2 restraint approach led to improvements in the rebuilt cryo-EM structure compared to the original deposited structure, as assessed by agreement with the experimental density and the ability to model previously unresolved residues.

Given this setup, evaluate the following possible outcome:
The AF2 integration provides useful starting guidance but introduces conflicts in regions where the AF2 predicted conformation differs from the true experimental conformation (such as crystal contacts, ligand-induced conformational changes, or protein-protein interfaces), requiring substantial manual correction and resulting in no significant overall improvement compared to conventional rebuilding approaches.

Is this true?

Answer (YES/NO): NO